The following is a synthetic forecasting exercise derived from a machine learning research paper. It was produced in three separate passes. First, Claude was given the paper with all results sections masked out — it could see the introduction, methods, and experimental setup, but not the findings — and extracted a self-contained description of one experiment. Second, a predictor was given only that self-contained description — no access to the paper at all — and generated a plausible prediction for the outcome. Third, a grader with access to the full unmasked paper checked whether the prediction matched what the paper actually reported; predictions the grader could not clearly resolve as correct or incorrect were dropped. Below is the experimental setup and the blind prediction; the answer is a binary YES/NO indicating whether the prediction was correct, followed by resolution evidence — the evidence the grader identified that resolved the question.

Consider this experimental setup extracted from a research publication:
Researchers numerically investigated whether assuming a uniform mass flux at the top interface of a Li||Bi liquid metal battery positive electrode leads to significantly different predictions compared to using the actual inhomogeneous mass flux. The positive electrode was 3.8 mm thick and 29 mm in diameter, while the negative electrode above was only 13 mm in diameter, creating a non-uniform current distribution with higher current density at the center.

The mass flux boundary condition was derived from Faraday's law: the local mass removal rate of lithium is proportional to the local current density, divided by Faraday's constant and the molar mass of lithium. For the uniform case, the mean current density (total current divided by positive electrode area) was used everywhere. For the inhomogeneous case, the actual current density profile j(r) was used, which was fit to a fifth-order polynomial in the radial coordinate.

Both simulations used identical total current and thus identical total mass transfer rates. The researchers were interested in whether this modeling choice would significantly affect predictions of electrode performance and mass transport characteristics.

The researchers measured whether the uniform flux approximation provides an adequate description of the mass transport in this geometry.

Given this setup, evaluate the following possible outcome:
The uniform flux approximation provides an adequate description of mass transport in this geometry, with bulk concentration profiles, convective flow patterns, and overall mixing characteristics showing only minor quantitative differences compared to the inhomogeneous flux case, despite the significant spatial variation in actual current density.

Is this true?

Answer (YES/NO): YES